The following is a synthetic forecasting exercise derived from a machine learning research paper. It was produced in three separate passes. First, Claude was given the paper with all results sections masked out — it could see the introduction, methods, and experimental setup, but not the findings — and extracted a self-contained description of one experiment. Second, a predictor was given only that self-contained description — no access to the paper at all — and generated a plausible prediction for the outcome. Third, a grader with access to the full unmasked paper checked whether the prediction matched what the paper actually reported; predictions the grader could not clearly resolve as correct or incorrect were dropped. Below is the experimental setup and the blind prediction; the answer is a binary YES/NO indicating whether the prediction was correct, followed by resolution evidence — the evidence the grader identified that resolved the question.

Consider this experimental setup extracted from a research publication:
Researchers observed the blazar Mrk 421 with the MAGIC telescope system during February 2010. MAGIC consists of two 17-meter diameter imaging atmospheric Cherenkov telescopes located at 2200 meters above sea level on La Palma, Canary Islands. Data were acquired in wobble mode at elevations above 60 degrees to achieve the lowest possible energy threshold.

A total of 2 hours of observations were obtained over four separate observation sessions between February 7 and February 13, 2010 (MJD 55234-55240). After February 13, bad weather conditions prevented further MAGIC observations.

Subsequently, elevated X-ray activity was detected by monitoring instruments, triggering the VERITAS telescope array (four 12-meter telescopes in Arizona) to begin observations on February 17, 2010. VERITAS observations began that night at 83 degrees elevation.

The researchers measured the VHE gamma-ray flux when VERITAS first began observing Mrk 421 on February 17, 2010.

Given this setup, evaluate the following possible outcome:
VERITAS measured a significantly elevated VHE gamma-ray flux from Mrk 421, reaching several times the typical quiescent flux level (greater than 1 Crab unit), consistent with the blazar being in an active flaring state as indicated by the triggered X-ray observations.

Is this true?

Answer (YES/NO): YES